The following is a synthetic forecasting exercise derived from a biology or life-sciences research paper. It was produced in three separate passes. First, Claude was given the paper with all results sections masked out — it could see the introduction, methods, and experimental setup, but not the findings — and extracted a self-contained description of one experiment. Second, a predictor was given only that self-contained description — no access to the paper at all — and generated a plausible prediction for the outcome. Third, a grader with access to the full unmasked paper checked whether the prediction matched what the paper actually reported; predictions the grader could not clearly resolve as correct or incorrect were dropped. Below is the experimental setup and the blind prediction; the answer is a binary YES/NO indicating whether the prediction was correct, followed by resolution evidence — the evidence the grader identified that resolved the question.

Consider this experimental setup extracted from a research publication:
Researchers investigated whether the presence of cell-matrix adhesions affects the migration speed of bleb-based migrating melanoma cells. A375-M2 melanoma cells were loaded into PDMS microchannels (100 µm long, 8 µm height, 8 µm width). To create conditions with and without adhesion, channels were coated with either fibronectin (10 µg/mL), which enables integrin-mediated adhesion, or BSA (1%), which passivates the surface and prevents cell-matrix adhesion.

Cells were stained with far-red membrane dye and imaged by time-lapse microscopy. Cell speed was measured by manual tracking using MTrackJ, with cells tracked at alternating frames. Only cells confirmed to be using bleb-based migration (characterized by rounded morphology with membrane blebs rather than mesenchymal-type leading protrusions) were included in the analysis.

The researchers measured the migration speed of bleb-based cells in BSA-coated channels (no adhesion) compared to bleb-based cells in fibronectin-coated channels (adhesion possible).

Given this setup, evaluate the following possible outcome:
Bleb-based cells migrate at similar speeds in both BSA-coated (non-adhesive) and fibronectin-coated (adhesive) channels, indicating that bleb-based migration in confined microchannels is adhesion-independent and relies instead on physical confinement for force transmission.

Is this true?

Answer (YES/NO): NO